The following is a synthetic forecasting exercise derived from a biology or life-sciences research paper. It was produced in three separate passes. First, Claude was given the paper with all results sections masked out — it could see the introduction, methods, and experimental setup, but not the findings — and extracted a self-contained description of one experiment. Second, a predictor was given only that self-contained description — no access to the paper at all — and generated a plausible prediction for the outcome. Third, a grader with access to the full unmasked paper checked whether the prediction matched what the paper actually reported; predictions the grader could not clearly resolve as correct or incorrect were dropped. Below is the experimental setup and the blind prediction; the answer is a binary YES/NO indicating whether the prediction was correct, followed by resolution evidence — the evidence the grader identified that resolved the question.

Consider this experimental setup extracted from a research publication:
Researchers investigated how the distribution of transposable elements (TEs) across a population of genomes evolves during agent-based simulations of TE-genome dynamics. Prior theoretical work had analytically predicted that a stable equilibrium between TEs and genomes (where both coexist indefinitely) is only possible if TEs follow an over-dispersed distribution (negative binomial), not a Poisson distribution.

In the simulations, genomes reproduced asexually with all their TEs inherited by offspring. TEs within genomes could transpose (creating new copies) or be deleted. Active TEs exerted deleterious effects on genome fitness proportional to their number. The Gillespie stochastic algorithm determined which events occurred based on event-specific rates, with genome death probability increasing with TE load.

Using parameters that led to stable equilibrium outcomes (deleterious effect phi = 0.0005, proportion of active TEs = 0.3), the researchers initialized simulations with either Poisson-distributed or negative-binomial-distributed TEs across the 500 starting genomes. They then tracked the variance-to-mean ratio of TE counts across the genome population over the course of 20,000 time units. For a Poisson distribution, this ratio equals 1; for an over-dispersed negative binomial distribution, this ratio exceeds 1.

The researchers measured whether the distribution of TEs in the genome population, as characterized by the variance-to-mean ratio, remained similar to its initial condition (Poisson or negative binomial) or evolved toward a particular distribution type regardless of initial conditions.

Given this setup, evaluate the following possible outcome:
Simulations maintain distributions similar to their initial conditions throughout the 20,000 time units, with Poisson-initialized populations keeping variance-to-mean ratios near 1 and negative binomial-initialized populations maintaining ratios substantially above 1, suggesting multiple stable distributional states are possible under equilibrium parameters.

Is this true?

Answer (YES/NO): NO